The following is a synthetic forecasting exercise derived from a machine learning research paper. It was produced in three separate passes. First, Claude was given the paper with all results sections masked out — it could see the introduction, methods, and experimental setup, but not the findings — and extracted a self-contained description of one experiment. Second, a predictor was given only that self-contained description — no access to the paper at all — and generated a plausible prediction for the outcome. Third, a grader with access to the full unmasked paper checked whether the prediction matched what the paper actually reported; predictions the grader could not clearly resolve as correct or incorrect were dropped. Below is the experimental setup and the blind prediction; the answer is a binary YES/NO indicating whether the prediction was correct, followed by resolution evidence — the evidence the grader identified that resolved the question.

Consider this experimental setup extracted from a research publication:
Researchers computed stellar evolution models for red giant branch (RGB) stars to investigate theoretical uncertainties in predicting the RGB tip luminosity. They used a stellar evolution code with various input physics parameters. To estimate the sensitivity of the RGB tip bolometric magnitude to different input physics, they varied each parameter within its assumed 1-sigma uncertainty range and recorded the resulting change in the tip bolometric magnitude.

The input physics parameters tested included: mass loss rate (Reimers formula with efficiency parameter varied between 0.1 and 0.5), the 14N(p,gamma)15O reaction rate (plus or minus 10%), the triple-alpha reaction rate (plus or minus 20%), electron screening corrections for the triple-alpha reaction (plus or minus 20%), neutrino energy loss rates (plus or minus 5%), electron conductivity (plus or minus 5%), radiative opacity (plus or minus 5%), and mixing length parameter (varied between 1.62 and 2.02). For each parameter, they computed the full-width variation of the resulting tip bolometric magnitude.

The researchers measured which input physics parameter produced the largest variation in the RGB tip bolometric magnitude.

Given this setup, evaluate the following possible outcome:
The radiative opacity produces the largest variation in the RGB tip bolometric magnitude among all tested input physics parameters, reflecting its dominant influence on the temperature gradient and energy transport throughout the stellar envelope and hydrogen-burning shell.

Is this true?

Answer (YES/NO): NO